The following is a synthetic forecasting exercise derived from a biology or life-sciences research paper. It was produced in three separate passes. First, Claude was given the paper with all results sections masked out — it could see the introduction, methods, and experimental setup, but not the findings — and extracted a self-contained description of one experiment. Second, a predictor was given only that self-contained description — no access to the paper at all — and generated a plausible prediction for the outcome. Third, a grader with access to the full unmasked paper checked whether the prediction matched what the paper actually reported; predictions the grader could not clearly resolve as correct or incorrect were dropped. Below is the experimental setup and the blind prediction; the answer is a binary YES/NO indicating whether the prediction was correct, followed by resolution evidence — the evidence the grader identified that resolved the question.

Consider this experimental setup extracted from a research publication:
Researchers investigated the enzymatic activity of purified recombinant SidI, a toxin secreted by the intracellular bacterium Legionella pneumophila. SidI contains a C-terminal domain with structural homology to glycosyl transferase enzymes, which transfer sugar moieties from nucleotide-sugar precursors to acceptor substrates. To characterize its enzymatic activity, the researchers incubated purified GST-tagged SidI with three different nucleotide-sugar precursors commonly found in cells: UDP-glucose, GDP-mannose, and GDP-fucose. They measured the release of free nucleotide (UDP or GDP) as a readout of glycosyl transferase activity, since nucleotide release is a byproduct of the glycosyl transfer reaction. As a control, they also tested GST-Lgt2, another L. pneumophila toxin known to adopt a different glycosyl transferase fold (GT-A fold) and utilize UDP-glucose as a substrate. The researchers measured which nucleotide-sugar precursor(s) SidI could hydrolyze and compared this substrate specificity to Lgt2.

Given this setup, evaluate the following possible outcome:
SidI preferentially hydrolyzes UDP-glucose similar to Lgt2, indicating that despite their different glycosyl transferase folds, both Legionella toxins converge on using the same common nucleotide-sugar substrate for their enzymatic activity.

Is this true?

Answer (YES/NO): NO